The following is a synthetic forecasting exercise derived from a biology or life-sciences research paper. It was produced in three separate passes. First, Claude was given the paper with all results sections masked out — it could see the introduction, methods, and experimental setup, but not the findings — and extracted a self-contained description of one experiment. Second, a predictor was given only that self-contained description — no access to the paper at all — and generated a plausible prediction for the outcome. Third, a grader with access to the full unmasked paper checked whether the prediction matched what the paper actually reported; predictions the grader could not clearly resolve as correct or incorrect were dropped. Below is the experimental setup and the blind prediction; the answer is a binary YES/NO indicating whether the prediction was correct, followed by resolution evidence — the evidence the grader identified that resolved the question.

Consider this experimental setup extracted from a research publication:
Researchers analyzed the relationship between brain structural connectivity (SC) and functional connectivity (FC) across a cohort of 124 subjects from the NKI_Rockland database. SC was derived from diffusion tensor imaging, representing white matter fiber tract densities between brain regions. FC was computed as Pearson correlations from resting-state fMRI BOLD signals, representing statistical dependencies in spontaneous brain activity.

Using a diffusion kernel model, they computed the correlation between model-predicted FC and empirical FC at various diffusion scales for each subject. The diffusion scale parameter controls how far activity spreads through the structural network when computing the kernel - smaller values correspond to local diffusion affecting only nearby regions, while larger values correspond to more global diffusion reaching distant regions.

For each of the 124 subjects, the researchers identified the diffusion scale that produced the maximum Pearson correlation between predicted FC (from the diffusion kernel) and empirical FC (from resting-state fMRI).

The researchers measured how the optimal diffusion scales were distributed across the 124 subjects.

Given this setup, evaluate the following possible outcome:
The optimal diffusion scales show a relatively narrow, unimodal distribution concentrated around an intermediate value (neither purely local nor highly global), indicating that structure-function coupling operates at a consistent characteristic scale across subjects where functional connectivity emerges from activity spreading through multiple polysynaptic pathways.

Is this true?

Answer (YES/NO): NO